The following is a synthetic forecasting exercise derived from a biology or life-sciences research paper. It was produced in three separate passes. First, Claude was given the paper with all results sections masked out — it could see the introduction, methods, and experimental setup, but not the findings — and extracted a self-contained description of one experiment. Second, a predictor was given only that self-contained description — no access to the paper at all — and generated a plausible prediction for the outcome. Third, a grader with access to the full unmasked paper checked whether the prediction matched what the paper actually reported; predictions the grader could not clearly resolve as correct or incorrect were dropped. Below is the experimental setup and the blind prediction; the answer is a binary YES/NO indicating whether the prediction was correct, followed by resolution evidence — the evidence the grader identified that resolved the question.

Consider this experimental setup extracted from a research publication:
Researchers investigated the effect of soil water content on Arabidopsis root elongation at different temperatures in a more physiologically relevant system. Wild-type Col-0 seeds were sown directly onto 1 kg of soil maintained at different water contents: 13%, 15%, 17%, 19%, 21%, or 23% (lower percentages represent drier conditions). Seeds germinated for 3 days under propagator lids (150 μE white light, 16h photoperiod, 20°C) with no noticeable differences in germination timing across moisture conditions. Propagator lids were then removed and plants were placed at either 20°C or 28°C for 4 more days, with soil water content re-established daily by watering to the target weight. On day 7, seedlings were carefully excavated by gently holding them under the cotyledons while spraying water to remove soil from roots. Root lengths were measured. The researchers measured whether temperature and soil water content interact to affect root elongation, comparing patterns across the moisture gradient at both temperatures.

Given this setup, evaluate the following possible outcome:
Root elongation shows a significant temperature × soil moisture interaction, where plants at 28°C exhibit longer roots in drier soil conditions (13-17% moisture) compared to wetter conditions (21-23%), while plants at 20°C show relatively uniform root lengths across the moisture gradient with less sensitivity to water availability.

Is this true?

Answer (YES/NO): YES